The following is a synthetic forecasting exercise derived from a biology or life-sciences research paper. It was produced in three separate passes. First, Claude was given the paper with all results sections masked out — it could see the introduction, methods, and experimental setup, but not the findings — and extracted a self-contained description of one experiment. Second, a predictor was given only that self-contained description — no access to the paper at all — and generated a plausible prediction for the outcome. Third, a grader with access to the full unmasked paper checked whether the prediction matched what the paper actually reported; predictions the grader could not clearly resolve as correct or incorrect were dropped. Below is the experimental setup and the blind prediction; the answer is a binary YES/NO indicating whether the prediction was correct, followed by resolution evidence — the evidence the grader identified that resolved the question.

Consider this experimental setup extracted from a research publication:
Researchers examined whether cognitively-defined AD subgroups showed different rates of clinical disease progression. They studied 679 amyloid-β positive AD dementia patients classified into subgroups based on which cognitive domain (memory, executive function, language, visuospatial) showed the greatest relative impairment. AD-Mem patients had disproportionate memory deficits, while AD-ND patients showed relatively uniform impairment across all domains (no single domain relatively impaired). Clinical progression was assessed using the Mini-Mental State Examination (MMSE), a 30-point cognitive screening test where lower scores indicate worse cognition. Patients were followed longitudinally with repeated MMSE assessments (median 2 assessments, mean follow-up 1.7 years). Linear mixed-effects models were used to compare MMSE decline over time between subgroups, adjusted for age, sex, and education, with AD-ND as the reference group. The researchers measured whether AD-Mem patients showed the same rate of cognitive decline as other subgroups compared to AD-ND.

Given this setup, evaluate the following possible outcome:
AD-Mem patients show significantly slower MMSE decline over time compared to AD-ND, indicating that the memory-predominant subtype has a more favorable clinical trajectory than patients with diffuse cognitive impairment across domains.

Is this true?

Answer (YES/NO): NO